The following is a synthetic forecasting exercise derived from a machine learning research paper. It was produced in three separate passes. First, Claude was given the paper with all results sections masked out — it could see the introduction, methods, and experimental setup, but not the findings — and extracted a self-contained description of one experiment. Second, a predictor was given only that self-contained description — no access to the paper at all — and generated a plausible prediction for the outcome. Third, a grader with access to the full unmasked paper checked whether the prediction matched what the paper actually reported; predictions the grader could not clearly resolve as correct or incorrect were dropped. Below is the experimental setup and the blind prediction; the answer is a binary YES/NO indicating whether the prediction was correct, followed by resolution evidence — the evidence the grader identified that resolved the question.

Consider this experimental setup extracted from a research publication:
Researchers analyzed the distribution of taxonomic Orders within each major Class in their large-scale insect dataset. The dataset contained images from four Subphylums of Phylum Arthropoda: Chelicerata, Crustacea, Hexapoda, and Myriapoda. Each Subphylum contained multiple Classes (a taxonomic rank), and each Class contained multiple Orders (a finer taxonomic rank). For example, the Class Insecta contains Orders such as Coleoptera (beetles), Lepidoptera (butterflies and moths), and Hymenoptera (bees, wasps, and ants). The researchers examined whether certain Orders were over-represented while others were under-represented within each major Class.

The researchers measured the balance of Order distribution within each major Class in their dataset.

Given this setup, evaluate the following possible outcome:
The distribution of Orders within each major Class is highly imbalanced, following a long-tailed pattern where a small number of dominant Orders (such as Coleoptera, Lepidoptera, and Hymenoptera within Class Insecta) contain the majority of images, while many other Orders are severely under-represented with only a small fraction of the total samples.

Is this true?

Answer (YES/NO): NO